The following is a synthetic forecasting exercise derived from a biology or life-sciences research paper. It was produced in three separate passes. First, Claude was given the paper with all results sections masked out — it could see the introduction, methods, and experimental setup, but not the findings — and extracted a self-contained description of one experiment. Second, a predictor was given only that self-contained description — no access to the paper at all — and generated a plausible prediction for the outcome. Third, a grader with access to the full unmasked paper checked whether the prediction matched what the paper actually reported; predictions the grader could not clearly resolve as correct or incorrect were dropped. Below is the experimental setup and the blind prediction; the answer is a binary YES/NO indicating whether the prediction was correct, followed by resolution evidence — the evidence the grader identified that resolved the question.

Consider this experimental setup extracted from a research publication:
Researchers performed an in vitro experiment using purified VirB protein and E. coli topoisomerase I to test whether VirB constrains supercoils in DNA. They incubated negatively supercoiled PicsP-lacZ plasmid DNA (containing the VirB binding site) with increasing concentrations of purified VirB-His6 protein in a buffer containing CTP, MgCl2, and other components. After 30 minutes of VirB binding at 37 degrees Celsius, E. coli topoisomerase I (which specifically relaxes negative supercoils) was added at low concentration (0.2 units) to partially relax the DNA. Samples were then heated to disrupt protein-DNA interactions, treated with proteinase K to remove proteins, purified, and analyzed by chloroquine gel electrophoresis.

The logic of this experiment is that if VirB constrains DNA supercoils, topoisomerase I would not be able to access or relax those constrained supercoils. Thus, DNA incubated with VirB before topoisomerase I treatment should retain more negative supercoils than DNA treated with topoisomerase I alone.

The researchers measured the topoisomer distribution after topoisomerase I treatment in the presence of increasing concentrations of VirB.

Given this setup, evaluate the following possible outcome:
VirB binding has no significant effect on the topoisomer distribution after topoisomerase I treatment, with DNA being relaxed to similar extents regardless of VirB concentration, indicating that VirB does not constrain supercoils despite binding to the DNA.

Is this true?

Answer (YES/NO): NO